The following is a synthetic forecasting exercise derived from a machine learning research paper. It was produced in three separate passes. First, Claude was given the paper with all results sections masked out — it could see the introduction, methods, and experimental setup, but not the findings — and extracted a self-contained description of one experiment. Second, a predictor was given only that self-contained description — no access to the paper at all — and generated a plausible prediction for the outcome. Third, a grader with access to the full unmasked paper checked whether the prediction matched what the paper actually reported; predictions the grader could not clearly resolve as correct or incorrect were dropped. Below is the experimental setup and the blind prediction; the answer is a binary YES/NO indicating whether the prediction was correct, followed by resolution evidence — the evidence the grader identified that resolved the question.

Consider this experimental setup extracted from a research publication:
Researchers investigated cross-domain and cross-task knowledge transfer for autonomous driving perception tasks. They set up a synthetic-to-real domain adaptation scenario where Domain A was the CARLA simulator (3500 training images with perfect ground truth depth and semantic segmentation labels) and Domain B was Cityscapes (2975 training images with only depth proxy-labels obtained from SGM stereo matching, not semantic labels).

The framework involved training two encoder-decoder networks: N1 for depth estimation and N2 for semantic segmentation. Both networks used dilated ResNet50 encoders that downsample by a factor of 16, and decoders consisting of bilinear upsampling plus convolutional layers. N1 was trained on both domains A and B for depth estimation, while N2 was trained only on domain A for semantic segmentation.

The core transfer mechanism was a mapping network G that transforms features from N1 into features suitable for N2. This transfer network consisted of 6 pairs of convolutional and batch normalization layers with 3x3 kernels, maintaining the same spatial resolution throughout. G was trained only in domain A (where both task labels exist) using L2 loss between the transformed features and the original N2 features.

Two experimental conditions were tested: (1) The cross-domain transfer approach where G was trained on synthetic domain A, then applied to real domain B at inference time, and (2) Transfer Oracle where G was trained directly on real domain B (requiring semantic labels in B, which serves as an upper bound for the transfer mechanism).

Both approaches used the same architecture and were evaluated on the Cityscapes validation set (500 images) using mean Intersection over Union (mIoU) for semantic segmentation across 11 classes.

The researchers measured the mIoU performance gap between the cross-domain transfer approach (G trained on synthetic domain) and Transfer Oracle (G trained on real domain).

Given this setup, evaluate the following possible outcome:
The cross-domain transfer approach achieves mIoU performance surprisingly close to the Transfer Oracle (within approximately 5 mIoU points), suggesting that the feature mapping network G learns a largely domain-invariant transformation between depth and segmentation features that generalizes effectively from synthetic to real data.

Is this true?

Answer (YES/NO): NO